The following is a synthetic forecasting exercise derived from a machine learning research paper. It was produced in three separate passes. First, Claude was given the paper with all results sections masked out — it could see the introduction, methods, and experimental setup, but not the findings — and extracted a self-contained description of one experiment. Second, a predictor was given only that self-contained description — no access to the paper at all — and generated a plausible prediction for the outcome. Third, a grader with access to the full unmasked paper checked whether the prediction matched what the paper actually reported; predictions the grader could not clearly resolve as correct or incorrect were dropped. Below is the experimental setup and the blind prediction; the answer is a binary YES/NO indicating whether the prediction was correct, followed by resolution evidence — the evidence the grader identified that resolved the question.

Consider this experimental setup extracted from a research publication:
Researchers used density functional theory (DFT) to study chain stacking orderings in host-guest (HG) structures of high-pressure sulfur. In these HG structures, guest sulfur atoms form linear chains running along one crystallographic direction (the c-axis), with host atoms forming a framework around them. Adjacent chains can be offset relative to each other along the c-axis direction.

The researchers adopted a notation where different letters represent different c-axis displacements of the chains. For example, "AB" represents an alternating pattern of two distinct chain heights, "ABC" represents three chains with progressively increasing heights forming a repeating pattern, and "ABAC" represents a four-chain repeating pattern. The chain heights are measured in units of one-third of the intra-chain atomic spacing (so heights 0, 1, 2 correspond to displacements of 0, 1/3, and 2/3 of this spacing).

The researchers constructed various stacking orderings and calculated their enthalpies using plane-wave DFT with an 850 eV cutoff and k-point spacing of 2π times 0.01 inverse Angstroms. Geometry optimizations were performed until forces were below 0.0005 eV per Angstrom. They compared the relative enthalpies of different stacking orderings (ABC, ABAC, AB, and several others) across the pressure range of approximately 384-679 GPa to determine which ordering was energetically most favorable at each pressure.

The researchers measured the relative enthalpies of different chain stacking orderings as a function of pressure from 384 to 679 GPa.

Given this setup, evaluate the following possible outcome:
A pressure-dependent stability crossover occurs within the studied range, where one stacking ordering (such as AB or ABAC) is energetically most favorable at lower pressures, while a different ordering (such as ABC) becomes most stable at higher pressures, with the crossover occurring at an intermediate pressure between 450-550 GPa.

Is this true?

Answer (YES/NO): NO